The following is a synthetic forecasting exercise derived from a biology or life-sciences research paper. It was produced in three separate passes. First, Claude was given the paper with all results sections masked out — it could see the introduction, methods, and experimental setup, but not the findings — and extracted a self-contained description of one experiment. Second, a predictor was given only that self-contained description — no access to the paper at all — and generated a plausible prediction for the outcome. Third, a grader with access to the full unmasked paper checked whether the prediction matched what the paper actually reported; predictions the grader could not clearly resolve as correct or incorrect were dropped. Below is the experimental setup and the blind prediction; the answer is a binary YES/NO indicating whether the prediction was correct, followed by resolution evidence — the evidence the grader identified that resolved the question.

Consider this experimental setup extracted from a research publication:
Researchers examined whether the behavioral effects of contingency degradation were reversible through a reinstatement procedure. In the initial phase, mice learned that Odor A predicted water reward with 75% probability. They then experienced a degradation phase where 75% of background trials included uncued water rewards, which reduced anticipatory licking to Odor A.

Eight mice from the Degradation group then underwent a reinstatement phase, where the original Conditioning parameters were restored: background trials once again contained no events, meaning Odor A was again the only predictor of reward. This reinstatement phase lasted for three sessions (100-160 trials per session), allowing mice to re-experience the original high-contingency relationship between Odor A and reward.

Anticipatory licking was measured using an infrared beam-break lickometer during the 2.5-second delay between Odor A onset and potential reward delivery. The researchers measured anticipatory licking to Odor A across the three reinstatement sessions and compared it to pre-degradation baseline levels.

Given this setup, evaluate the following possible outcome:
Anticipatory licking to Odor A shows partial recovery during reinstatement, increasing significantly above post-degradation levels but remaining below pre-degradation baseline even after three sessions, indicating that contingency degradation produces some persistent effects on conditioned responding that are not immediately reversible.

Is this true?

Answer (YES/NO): NO